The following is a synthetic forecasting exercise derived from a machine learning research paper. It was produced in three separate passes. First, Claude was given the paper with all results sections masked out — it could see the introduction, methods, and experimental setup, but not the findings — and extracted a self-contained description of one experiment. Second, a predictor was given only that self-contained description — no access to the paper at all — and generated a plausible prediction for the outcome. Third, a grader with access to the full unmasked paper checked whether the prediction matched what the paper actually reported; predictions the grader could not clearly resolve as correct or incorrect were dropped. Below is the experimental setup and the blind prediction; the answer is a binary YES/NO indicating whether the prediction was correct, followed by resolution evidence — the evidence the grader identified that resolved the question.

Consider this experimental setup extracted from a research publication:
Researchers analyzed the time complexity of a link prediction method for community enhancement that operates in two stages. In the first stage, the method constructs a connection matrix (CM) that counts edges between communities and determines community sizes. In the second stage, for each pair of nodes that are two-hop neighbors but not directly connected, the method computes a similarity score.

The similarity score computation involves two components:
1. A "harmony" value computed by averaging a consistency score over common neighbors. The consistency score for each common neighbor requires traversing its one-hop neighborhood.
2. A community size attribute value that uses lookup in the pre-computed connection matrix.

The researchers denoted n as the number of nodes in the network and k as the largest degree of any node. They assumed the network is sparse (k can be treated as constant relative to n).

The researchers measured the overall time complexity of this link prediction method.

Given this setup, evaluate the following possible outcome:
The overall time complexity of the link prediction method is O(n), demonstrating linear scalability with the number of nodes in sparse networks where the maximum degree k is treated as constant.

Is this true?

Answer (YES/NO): NO